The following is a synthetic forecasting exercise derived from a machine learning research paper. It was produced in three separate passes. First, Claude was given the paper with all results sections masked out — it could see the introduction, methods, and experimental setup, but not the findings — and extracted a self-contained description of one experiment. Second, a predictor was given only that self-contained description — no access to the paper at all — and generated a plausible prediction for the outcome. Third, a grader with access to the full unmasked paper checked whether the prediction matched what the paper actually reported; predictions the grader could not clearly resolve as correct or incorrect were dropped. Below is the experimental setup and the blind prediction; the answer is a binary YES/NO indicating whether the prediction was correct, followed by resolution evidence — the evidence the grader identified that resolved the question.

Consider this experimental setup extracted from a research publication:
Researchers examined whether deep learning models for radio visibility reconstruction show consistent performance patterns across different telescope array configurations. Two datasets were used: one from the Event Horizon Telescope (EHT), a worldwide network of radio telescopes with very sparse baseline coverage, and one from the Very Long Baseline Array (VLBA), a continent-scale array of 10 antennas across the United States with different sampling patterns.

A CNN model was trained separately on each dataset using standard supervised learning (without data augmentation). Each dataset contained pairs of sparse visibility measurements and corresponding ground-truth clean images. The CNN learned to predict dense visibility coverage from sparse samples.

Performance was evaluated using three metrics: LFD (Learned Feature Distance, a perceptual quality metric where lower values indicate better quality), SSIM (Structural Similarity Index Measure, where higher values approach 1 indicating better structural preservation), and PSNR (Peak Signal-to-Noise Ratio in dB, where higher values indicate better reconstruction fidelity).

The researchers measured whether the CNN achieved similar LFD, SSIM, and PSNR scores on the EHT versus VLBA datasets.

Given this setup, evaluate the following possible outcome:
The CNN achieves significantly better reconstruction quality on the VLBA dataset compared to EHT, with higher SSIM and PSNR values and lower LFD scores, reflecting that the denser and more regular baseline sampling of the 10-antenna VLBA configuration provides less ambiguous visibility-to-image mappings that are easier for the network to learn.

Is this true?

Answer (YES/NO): NO